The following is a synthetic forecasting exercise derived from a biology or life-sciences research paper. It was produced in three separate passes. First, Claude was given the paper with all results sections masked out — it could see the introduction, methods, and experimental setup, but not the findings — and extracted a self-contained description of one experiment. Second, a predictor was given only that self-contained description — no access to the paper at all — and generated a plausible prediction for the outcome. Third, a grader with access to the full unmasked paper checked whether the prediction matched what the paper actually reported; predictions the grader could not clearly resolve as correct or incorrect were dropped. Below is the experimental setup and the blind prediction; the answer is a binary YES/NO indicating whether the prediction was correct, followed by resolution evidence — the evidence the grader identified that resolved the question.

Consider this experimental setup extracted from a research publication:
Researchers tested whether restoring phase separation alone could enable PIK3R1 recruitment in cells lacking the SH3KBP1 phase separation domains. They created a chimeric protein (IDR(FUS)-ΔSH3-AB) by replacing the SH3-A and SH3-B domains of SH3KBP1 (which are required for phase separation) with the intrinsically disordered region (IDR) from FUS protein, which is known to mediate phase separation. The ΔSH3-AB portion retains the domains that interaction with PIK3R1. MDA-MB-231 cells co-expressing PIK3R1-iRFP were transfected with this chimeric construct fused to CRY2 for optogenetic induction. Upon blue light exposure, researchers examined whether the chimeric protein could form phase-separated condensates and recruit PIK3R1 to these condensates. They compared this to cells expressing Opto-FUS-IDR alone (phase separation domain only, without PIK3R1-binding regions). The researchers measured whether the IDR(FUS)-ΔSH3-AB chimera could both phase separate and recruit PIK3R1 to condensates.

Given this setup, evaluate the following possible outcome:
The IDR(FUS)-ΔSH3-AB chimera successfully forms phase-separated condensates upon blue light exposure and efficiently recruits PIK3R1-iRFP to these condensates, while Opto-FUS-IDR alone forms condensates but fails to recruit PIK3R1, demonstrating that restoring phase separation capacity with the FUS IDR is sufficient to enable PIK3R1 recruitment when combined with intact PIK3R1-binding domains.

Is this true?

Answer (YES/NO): YES